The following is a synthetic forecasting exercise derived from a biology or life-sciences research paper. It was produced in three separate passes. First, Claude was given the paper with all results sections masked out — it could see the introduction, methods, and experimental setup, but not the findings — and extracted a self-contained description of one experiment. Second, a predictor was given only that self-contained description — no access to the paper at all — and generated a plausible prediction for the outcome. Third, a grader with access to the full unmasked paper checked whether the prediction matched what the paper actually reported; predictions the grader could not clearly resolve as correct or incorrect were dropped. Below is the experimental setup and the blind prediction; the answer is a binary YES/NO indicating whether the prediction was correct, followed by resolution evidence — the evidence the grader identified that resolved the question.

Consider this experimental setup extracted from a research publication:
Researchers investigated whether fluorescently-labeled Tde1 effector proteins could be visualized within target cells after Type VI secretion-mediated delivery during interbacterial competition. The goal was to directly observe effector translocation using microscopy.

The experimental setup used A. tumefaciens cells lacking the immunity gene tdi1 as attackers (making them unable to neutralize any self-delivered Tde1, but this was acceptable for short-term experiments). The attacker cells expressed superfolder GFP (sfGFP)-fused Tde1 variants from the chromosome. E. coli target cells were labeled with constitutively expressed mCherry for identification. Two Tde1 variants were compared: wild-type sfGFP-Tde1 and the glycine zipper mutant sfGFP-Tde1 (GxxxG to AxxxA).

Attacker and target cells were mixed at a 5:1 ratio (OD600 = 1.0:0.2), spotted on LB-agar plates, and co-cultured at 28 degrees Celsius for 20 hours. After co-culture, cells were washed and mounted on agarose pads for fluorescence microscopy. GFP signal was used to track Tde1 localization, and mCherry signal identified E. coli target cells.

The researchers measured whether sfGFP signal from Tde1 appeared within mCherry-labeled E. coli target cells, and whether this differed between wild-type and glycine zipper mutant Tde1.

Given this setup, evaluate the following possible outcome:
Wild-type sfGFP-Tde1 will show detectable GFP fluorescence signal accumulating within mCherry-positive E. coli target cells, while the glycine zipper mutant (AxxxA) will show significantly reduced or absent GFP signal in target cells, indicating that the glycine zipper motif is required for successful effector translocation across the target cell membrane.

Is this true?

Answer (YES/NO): YES